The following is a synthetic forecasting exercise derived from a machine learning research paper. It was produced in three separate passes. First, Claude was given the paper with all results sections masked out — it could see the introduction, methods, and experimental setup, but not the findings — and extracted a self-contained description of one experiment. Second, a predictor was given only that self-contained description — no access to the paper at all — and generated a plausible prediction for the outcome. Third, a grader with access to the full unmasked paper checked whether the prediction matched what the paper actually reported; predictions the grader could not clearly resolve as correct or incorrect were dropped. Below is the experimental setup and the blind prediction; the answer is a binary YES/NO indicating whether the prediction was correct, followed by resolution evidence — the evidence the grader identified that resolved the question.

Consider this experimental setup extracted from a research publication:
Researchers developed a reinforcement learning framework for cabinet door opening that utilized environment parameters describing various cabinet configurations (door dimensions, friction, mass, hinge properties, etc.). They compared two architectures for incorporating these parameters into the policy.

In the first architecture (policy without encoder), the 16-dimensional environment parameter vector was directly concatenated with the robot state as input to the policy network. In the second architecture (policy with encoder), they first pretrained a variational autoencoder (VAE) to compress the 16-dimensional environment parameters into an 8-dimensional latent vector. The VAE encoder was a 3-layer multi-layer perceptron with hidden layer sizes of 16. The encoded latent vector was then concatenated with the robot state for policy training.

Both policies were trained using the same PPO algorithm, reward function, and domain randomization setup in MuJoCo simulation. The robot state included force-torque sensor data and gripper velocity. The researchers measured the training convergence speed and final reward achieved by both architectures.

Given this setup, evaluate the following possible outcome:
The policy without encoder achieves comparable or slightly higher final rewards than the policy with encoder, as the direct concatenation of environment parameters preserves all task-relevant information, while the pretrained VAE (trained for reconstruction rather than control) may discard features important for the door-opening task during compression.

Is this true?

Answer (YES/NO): NO